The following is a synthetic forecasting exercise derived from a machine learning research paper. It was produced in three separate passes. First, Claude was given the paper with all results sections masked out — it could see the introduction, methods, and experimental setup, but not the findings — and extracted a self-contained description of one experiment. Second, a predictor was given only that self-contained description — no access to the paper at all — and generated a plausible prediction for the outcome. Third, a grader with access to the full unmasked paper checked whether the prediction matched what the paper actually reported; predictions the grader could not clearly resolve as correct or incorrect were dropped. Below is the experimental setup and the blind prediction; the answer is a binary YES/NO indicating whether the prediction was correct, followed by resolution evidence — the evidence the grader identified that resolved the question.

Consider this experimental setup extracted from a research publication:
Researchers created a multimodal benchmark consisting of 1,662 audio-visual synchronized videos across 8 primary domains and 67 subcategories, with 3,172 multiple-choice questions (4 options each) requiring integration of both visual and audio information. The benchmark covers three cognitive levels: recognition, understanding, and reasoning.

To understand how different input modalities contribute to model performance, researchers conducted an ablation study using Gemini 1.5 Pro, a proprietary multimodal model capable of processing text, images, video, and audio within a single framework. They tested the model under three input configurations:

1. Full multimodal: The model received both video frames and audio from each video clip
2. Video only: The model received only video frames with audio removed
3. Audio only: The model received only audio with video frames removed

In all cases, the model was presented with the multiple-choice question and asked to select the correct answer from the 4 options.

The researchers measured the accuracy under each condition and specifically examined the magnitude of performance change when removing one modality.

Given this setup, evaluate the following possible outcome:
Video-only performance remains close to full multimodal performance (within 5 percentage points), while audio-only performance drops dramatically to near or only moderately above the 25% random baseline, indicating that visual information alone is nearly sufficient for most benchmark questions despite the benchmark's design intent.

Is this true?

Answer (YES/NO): NO